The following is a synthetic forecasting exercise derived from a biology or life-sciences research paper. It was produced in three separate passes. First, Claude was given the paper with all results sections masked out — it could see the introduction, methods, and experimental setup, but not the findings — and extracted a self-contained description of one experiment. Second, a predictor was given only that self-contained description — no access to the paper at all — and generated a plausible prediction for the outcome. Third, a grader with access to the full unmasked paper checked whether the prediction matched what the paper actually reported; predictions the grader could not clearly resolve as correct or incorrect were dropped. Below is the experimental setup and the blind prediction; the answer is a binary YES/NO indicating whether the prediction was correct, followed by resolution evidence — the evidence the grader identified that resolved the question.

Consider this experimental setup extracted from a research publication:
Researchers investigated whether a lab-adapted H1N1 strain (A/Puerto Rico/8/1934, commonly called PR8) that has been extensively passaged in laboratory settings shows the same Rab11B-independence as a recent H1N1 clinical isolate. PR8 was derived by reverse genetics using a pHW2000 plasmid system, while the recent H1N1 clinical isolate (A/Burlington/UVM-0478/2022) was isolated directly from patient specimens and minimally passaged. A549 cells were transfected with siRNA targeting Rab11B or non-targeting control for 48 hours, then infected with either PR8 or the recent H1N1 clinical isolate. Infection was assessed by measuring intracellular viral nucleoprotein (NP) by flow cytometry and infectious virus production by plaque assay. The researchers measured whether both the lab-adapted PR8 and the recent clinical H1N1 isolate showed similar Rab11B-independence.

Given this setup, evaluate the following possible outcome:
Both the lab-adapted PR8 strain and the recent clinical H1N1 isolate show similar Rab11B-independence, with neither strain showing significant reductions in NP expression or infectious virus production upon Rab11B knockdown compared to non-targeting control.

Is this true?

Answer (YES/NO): NO